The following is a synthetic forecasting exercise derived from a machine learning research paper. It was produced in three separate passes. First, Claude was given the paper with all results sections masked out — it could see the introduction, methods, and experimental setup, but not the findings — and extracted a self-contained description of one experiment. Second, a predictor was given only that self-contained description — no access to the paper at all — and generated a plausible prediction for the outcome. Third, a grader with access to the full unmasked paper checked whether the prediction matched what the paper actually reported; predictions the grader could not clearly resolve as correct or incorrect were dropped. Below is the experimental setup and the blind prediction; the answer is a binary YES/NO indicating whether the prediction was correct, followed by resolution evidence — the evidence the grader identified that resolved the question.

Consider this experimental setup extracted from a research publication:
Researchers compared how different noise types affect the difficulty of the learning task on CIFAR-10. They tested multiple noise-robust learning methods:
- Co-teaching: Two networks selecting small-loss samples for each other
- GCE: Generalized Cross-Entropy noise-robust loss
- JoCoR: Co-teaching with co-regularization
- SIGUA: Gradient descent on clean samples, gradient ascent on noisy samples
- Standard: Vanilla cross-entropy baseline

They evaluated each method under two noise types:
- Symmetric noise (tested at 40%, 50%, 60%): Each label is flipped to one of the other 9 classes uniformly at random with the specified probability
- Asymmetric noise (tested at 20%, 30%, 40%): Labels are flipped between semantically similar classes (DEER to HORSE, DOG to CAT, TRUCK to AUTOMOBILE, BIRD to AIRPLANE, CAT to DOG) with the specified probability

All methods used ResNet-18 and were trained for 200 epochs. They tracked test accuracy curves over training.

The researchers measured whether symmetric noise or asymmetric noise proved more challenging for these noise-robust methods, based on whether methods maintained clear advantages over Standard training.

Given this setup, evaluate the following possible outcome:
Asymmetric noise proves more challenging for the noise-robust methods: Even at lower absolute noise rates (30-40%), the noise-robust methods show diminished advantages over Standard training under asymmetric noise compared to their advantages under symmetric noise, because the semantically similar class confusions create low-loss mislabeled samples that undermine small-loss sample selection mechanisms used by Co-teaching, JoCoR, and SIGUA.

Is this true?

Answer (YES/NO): YES